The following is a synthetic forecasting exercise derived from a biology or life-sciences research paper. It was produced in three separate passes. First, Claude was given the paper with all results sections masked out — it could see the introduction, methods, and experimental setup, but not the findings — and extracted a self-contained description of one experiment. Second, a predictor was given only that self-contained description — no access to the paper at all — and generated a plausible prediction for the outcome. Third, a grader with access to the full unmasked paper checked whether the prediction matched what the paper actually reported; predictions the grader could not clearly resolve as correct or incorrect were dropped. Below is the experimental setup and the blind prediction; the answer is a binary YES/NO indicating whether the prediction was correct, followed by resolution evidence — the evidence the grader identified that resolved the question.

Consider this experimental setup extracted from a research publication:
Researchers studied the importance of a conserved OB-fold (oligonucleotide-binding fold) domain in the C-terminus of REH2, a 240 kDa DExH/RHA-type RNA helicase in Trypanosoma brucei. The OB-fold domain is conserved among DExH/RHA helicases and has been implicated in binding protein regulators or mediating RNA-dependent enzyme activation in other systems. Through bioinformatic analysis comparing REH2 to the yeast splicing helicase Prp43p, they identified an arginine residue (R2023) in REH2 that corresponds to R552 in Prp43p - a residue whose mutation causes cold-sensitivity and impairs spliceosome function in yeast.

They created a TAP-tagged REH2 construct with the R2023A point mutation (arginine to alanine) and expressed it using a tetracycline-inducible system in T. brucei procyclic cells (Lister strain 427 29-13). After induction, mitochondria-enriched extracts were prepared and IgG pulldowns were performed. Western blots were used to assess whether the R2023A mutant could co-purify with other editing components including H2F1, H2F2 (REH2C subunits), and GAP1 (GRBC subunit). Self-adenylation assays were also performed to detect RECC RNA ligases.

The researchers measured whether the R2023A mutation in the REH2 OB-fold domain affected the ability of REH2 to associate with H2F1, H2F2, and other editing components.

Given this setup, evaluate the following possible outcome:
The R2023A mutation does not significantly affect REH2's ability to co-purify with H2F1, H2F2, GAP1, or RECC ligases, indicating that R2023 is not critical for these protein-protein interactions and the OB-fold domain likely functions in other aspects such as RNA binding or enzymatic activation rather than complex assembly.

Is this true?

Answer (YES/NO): NO